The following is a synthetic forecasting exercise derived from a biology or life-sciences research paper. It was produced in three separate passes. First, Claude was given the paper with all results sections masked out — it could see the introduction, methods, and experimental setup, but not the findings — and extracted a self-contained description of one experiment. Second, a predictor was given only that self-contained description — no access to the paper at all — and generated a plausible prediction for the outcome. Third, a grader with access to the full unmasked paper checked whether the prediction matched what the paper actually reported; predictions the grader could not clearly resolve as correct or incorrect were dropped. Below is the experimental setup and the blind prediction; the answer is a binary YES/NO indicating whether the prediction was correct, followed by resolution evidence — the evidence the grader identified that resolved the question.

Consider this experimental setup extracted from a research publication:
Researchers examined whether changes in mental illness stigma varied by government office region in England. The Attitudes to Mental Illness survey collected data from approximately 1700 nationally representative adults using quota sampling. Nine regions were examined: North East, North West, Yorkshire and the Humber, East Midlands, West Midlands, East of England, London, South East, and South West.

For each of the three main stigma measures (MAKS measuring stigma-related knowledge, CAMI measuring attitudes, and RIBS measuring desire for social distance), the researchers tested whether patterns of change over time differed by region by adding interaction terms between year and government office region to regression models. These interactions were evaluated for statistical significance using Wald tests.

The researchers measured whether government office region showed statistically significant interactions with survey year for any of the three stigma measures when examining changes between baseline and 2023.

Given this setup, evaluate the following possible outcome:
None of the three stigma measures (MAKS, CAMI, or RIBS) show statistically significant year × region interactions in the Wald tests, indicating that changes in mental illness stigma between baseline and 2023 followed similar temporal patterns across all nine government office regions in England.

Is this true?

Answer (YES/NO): NO